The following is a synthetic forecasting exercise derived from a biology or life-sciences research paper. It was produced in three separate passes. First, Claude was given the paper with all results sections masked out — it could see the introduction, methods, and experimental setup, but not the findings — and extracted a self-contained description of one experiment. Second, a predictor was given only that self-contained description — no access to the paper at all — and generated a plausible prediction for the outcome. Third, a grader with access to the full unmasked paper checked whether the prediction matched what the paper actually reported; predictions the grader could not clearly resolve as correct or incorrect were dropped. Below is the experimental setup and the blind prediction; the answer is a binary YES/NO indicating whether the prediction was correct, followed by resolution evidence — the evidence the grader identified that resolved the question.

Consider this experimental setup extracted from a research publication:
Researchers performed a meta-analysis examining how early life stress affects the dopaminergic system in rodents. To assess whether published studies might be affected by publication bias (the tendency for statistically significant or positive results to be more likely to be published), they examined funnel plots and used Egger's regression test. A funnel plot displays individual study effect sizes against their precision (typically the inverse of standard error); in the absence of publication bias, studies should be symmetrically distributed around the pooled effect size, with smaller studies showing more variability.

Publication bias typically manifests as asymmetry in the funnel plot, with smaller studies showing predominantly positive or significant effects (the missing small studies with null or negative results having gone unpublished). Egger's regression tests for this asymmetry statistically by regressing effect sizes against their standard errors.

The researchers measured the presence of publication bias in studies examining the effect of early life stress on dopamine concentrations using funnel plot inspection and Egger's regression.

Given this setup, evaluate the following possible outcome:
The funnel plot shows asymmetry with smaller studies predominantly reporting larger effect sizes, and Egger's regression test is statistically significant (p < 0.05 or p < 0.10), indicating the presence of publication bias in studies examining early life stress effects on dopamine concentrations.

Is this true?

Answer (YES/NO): NO